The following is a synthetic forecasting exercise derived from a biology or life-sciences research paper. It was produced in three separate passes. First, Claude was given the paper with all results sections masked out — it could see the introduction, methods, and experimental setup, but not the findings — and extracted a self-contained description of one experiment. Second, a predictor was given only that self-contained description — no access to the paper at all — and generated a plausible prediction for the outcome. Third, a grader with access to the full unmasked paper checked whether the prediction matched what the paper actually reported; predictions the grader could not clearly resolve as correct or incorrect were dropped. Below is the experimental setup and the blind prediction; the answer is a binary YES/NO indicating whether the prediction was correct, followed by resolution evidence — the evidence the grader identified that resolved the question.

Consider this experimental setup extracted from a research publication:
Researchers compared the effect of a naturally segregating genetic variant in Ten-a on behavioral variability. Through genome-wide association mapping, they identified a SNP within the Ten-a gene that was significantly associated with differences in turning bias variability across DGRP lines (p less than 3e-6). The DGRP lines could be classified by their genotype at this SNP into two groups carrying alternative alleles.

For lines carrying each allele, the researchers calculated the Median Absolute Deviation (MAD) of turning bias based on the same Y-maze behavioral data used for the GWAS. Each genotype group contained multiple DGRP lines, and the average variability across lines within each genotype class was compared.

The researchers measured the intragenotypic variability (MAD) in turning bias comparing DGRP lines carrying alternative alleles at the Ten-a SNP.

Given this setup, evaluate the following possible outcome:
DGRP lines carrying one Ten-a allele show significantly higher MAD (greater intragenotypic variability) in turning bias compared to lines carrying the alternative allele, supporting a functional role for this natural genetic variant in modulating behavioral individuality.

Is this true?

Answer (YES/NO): YES